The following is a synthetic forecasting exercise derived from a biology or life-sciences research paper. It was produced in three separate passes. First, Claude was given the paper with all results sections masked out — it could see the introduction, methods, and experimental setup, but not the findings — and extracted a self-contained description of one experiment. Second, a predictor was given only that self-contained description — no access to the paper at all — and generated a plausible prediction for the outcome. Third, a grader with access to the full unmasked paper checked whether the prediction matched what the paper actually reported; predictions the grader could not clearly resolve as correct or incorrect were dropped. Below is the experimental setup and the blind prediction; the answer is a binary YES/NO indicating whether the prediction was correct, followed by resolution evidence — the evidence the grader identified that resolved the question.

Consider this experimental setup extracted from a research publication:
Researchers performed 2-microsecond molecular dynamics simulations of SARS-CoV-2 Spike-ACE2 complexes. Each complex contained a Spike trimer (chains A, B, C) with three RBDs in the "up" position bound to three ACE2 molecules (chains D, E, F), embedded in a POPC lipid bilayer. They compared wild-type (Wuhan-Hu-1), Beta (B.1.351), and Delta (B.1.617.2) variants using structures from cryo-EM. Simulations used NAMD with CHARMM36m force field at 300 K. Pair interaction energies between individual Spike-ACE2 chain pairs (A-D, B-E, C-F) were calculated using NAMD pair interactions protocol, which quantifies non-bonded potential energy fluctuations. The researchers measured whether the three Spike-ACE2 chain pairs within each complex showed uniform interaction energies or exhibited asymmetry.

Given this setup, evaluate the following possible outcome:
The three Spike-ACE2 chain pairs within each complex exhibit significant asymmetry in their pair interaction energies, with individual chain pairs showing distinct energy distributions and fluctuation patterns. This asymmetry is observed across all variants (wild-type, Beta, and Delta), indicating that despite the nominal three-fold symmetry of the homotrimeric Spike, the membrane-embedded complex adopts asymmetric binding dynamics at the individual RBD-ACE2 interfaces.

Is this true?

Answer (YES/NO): YES